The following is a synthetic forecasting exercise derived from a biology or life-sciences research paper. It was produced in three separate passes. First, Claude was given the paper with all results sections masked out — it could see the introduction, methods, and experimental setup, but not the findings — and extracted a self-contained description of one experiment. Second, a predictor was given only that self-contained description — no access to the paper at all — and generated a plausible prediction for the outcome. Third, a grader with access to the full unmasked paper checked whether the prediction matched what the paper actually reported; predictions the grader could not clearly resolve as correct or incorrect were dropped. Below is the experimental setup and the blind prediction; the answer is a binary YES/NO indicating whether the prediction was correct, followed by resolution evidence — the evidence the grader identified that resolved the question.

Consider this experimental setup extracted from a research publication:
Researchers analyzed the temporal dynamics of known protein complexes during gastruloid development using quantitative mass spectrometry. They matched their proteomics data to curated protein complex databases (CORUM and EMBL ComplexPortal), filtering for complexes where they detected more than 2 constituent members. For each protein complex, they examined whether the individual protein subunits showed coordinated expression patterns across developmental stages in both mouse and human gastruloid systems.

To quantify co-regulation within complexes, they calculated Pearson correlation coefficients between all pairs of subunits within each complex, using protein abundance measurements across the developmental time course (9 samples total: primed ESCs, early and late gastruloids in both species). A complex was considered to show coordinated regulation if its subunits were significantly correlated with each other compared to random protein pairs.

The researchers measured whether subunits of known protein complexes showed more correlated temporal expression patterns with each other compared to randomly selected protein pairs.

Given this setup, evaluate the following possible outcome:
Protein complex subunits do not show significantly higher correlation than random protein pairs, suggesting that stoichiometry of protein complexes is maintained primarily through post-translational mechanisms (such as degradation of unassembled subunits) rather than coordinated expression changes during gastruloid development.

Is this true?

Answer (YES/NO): NO